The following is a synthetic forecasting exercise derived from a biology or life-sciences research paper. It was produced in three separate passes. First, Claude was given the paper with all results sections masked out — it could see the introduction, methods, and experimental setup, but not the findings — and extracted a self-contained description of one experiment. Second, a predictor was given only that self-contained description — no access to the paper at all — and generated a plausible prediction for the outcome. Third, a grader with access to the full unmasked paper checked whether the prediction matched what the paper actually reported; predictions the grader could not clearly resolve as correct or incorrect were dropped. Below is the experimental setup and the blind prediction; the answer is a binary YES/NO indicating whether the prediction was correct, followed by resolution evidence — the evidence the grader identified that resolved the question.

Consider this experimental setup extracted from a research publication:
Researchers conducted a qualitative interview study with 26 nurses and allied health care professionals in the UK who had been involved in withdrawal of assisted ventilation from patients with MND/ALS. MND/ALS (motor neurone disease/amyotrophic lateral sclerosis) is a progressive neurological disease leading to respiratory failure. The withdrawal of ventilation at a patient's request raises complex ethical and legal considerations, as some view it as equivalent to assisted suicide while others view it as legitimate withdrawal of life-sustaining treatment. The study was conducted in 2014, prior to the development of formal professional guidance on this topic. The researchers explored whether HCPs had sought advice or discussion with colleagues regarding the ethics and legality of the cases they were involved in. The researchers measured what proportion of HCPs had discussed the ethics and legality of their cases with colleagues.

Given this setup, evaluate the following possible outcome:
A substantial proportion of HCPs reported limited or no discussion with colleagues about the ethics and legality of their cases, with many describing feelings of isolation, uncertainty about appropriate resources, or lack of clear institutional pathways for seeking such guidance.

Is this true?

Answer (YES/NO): NO